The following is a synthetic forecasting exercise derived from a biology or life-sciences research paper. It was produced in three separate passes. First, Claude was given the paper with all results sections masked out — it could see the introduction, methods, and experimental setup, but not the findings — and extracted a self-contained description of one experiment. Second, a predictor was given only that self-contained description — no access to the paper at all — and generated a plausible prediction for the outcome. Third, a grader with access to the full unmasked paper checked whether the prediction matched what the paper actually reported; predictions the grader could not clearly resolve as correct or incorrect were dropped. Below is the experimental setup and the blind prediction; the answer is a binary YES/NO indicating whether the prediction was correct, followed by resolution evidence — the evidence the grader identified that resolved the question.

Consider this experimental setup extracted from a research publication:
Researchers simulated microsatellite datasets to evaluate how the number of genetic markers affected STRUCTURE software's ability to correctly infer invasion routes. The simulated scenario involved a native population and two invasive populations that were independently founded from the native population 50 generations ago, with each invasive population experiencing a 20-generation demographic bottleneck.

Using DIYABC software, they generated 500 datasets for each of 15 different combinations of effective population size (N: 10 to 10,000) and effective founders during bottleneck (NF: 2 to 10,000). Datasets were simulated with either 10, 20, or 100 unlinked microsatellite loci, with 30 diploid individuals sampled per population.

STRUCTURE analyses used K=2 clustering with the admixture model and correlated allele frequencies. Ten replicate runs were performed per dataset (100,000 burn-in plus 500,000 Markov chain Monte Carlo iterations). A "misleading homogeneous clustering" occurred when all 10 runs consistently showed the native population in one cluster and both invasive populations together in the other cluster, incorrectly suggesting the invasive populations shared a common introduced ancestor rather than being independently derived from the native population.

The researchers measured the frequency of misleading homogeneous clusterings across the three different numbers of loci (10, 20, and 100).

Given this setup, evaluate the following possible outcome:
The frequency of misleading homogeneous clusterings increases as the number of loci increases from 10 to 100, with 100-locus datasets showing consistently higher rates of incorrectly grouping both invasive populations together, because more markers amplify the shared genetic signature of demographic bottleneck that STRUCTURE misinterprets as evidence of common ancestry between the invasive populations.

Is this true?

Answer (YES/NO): NO